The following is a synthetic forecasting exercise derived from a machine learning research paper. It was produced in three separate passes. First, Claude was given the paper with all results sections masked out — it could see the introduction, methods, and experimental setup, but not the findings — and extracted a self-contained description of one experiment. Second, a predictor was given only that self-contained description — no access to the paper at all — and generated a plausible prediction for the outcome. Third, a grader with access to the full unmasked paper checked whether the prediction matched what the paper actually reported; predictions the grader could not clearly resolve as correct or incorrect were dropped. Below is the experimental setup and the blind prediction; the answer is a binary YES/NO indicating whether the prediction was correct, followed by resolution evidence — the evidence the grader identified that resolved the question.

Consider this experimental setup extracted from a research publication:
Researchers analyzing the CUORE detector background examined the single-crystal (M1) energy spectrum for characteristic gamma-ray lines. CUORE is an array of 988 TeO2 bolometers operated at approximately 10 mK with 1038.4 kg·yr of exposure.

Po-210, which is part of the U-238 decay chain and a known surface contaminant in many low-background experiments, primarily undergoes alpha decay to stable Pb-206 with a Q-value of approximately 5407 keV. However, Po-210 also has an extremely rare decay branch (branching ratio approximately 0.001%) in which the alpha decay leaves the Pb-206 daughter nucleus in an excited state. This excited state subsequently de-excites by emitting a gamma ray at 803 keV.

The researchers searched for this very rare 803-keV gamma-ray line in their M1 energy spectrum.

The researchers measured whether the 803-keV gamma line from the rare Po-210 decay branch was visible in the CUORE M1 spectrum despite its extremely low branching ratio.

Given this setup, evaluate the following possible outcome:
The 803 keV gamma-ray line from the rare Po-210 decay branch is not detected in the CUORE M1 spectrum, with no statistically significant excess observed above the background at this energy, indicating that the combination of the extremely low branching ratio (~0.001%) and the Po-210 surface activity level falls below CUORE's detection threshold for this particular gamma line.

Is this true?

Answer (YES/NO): NO